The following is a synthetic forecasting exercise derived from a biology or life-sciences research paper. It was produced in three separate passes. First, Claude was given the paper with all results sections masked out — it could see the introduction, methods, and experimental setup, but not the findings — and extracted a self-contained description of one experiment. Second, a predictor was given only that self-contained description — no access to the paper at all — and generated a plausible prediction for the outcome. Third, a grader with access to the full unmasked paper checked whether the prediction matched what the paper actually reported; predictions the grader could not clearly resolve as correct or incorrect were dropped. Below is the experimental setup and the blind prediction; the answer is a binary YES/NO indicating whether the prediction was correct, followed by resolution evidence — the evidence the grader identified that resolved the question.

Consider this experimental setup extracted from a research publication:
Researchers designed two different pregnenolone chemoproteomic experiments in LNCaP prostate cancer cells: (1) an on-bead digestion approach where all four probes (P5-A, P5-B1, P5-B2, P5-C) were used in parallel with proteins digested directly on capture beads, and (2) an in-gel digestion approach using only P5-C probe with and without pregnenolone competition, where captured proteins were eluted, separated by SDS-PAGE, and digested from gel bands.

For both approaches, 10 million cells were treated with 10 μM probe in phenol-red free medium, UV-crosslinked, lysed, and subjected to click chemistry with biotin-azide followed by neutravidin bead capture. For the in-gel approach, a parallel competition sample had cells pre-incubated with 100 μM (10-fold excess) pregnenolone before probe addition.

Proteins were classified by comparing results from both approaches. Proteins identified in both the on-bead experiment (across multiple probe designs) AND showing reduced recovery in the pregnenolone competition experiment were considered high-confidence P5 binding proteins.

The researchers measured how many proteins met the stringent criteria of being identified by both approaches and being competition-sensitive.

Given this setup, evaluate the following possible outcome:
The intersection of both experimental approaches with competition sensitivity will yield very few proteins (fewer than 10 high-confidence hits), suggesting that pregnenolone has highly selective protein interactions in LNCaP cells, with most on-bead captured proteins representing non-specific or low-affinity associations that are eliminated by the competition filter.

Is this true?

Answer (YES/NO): NO